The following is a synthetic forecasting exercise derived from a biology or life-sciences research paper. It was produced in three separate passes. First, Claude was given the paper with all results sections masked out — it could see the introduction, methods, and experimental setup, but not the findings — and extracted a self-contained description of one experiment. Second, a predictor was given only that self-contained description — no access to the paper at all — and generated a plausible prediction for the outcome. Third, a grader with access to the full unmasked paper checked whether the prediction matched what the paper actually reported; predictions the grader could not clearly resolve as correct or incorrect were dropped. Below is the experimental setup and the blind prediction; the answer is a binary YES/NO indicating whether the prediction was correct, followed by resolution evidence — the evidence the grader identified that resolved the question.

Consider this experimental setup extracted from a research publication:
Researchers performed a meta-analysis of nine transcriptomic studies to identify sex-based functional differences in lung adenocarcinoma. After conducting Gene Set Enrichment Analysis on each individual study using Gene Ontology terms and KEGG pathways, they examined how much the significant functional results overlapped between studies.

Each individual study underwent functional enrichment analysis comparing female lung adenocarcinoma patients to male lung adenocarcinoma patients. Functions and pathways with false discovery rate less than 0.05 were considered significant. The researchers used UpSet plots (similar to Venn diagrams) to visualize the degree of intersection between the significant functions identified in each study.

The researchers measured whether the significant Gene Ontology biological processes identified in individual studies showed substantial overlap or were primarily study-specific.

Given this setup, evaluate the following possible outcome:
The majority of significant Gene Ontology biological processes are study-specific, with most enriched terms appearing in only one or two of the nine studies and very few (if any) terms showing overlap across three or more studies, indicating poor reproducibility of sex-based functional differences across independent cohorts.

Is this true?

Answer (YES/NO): YES